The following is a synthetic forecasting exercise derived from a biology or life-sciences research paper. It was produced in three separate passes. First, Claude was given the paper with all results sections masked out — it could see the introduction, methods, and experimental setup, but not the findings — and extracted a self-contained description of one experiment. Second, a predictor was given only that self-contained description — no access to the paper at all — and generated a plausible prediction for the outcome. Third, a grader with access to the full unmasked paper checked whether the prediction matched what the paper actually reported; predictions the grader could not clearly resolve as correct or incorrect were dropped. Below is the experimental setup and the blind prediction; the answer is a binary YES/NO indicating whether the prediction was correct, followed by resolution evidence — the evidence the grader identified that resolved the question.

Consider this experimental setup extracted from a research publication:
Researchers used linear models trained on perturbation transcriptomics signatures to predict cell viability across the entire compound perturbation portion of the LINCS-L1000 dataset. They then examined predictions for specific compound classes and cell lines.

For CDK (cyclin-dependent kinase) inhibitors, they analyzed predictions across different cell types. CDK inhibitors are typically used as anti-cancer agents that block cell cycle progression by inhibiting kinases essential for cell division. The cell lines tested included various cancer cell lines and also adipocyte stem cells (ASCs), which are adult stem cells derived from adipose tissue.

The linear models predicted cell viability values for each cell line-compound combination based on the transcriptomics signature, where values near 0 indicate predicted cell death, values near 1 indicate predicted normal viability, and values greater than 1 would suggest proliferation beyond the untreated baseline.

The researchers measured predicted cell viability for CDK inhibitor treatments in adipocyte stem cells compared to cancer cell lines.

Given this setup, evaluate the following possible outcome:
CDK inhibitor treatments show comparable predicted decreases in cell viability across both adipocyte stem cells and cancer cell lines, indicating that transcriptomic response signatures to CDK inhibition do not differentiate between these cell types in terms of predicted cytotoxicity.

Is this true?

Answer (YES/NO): NO